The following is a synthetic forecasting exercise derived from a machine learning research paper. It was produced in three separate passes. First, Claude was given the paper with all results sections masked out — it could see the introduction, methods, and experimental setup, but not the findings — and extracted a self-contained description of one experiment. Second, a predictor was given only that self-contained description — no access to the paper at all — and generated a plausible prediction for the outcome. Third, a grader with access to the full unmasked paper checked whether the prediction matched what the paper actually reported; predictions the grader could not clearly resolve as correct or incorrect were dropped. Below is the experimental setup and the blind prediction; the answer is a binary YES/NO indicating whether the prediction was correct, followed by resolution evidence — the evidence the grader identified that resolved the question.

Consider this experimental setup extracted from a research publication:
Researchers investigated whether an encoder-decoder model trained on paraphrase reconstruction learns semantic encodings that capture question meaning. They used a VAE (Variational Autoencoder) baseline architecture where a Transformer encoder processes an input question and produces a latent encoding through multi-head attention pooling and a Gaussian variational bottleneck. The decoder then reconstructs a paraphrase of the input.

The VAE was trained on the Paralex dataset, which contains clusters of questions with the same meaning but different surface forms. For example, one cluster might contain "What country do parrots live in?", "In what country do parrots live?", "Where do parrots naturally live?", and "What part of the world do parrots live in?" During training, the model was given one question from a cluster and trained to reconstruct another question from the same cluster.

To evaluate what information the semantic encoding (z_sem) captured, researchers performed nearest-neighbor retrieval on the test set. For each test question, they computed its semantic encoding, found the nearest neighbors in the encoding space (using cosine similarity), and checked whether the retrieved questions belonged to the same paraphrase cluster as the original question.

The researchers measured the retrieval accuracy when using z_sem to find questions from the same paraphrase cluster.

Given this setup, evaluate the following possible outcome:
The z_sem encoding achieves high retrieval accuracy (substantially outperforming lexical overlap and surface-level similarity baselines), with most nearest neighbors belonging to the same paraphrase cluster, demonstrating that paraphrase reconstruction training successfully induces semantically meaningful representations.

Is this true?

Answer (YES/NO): YES